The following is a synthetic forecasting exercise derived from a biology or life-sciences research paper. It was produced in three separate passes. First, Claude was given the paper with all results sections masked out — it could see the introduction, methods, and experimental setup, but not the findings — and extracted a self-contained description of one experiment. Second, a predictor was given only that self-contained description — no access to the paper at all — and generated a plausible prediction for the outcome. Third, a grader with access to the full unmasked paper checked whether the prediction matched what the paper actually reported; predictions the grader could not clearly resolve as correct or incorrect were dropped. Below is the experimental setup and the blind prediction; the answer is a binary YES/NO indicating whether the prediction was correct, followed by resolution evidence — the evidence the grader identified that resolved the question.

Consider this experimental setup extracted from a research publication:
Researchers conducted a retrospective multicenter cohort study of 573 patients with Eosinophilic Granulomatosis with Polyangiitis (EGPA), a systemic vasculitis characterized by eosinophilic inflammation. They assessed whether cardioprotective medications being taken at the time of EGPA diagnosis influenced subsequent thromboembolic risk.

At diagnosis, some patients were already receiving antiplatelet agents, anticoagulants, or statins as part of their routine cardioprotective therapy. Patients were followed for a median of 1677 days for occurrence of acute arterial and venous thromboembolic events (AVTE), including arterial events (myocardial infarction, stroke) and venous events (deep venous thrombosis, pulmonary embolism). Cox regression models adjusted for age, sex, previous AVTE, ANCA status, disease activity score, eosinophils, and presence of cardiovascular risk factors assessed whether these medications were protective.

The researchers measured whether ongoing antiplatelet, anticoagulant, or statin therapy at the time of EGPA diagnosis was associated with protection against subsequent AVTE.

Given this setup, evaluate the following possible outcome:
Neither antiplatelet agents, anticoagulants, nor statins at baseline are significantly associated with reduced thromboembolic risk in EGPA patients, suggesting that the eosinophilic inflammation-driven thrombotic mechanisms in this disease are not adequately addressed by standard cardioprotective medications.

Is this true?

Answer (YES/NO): YES